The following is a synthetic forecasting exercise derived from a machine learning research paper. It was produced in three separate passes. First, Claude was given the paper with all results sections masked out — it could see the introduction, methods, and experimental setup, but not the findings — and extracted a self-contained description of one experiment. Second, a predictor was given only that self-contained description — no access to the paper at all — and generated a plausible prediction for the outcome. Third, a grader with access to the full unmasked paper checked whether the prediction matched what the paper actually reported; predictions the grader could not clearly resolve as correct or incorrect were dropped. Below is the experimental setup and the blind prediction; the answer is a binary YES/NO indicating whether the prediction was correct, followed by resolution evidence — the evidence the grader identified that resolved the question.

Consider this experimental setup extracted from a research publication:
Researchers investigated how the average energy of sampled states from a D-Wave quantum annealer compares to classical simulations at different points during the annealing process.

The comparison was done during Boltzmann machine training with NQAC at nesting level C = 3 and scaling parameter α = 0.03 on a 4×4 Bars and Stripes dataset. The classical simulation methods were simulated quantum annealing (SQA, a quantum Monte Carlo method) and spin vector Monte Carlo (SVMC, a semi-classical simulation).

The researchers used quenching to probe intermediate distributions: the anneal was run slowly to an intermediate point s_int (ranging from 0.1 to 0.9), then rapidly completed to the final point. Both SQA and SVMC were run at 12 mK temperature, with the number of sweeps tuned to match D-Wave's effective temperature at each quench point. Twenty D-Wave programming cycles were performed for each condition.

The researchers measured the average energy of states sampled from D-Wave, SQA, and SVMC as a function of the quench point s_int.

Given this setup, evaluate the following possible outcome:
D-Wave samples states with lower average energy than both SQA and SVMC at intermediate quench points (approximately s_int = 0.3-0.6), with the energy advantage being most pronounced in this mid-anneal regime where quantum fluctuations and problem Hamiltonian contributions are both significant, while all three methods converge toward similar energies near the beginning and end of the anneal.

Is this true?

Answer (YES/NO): NO